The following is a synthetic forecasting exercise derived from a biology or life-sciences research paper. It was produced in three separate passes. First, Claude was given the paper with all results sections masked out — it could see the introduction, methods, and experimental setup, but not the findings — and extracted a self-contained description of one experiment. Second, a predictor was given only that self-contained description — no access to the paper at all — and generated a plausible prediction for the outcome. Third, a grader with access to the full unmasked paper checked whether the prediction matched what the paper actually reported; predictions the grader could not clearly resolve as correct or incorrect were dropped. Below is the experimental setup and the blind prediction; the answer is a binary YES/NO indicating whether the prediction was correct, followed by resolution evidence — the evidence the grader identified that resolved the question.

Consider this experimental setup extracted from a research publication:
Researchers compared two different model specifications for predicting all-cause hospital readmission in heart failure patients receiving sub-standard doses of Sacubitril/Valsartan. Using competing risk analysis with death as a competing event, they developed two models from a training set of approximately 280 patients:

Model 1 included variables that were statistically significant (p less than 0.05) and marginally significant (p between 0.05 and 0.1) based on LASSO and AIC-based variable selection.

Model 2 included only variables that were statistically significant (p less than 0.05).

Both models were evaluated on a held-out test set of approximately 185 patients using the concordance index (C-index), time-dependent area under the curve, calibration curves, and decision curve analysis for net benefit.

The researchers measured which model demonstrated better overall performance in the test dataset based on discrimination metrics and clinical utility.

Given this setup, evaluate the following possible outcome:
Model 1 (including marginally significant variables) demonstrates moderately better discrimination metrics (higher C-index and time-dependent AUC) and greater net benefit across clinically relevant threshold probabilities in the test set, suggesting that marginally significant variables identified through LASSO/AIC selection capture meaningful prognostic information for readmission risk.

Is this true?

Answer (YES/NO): YES